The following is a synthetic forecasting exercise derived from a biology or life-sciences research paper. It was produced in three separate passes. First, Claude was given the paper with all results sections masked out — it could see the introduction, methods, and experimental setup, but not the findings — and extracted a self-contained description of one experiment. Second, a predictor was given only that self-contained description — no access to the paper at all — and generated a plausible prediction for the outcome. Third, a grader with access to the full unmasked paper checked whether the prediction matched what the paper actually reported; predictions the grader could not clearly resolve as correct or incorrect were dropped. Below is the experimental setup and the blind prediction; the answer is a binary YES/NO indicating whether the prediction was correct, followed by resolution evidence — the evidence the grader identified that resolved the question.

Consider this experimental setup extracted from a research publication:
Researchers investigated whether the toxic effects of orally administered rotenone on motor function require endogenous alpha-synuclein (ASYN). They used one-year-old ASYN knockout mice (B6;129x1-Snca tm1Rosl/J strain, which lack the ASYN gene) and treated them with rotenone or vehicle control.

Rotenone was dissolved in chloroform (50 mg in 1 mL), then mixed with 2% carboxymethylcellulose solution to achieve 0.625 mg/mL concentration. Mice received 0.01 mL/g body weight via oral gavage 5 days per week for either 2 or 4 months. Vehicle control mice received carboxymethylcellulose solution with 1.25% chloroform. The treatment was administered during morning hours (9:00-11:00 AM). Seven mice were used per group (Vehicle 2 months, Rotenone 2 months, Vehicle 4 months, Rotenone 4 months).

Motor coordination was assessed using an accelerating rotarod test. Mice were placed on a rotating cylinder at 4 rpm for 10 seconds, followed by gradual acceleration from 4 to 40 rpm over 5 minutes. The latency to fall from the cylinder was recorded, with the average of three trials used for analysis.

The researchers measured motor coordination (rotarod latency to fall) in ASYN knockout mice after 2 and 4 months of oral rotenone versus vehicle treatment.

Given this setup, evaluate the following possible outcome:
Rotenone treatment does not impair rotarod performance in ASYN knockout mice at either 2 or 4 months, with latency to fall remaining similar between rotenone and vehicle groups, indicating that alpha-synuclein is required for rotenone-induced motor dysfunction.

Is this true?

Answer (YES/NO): YES